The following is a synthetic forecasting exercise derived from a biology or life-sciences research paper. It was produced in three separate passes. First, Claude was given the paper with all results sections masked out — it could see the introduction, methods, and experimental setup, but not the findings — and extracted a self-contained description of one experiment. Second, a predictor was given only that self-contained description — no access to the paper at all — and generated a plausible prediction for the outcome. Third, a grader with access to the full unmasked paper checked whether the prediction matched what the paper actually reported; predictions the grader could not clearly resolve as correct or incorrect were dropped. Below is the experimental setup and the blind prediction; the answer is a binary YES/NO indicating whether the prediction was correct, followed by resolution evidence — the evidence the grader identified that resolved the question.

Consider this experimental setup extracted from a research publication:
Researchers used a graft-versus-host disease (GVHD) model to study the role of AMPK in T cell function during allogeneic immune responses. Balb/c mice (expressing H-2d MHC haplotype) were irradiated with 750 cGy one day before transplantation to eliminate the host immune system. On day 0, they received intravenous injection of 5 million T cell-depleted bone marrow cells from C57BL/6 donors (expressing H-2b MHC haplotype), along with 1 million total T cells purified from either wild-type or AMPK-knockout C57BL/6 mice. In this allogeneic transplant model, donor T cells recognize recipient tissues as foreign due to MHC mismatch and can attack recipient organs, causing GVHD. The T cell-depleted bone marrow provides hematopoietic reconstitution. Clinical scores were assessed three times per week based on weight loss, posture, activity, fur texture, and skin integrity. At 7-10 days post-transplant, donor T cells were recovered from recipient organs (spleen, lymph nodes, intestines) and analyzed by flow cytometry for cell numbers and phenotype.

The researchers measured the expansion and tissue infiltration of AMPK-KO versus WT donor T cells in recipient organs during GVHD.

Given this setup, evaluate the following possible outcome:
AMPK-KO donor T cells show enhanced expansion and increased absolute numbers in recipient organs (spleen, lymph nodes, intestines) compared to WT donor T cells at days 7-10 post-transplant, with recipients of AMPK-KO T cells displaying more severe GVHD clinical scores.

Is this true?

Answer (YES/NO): NO